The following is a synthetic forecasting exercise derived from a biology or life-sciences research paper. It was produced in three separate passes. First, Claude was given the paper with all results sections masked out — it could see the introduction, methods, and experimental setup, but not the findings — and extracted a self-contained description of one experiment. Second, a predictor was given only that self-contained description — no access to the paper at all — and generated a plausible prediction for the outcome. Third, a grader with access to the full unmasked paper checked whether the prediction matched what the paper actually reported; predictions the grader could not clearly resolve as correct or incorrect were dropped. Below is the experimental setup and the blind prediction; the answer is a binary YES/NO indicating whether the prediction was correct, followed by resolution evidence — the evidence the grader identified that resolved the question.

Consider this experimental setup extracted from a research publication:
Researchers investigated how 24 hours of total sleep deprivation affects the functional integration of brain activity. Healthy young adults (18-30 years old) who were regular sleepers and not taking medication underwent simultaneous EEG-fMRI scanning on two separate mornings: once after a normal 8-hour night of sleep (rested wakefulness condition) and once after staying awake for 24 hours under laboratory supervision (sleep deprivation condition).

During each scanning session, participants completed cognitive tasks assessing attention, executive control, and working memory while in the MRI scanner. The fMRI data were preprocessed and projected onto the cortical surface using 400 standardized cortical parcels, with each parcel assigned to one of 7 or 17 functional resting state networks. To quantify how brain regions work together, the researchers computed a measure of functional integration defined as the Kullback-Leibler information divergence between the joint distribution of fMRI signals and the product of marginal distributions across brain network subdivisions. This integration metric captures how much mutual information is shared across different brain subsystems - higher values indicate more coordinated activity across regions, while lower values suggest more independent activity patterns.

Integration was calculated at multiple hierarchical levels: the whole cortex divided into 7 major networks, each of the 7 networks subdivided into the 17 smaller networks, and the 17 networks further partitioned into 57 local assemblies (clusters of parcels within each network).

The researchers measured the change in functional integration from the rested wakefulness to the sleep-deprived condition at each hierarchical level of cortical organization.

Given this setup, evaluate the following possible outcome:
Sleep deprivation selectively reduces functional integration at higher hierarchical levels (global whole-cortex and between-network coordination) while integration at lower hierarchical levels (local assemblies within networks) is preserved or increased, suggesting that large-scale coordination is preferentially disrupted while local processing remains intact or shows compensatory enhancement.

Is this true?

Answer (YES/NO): NO